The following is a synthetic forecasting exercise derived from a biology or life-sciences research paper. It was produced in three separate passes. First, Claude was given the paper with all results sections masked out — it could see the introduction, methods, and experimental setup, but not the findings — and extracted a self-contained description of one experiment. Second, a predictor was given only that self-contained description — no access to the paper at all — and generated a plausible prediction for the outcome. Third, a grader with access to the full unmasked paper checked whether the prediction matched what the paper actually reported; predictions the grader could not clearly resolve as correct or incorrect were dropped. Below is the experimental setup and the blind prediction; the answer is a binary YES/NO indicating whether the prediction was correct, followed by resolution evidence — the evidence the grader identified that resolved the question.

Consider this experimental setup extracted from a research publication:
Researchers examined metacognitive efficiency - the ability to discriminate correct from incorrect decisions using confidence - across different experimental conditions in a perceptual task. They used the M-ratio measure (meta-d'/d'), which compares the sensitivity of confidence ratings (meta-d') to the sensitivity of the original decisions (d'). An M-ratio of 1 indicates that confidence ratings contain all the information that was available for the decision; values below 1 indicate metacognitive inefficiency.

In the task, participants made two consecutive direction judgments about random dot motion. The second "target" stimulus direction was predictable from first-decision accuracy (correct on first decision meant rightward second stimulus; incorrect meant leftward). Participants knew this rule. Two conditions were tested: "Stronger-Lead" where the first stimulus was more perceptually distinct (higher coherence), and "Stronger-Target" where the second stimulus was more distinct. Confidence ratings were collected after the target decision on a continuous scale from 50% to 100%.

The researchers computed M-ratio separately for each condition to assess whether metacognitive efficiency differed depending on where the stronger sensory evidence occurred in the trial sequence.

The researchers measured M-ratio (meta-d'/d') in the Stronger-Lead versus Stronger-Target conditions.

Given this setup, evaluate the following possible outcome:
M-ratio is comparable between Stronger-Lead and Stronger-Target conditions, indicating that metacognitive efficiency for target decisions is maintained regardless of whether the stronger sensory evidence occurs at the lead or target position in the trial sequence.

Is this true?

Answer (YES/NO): NO